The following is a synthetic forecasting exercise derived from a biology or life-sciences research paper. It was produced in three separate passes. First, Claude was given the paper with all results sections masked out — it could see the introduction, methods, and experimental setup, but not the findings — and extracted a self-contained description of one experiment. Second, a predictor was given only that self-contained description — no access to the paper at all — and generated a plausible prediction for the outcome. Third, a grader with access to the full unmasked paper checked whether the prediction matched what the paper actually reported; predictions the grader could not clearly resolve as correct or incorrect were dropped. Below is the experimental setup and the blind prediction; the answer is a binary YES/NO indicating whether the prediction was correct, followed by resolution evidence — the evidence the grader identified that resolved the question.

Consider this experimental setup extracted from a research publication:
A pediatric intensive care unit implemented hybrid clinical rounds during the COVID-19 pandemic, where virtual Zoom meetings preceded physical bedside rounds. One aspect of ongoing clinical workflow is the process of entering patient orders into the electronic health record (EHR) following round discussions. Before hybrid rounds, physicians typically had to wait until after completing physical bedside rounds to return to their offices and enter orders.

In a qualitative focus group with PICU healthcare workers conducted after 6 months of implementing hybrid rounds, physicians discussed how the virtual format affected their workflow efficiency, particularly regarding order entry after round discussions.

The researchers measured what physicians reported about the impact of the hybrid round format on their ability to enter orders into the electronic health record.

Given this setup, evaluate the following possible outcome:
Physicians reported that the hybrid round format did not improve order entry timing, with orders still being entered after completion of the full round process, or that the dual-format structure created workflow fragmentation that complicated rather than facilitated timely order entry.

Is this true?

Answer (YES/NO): NO